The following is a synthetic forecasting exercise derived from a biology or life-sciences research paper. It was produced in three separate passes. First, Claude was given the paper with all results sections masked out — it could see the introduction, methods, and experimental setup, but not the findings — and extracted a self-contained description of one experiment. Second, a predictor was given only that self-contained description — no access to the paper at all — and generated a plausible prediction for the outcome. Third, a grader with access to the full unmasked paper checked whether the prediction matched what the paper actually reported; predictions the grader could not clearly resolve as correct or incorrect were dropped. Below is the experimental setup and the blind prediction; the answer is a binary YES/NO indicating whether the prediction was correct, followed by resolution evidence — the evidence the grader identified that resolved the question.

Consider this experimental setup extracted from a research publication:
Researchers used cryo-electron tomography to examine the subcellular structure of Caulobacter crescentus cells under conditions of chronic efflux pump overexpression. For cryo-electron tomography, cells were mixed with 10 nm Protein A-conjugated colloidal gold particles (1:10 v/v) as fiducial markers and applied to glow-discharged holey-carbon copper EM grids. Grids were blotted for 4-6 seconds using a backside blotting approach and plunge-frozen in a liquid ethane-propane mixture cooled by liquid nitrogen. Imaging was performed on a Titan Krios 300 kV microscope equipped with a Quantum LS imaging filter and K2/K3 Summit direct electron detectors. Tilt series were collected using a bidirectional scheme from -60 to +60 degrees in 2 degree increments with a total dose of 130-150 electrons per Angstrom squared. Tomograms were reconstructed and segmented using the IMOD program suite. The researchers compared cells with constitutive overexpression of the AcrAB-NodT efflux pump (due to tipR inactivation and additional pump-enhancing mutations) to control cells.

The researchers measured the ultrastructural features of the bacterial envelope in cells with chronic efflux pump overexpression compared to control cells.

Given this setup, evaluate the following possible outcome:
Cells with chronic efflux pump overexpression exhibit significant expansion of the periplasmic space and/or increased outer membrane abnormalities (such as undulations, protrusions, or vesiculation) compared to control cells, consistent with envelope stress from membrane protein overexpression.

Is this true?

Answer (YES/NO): YES